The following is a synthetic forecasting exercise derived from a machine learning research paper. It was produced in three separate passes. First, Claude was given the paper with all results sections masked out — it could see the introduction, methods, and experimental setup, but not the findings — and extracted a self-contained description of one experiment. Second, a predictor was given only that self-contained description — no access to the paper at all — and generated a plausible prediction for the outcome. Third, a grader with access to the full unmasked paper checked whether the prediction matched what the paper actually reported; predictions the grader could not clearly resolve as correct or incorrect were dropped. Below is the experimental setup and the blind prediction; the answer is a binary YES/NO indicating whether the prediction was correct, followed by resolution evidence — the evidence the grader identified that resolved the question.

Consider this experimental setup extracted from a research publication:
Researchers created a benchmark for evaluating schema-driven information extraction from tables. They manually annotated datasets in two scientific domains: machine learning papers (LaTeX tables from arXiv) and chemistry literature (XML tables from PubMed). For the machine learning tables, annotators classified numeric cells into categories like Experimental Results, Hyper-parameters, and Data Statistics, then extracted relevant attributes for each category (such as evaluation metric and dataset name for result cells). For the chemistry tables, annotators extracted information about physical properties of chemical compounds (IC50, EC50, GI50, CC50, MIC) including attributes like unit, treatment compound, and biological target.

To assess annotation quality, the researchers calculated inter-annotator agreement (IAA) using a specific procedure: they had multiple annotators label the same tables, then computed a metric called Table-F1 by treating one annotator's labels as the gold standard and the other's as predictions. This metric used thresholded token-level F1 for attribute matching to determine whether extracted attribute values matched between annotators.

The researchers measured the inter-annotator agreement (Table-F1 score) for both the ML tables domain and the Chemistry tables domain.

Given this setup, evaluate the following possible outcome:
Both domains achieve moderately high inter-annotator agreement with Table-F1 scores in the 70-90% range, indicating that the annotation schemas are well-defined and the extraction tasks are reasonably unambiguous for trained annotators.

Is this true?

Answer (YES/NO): NO